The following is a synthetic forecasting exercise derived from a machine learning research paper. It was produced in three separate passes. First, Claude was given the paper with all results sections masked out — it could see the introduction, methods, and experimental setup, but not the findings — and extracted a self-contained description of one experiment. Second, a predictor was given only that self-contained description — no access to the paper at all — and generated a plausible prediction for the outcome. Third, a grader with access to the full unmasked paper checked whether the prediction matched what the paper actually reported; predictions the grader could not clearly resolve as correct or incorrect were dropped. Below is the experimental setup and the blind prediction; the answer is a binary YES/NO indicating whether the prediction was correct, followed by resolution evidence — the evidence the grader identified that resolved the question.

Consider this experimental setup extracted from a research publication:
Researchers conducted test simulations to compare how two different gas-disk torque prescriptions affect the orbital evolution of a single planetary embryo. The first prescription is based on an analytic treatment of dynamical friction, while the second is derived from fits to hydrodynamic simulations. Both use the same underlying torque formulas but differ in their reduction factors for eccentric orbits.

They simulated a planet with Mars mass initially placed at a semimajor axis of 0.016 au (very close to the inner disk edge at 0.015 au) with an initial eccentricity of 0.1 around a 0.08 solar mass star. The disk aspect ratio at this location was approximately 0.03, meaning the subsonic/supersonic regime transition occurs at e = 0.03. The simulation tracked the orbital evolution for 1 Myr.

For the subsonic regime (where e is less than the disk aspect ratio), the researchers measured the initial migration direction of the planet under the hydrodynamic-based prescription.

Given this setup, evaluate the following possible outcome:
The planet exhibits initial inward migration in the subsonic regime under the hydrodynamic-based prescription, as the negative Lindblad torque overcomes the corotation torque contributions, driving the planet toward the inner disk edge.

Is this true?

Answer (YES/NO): YES